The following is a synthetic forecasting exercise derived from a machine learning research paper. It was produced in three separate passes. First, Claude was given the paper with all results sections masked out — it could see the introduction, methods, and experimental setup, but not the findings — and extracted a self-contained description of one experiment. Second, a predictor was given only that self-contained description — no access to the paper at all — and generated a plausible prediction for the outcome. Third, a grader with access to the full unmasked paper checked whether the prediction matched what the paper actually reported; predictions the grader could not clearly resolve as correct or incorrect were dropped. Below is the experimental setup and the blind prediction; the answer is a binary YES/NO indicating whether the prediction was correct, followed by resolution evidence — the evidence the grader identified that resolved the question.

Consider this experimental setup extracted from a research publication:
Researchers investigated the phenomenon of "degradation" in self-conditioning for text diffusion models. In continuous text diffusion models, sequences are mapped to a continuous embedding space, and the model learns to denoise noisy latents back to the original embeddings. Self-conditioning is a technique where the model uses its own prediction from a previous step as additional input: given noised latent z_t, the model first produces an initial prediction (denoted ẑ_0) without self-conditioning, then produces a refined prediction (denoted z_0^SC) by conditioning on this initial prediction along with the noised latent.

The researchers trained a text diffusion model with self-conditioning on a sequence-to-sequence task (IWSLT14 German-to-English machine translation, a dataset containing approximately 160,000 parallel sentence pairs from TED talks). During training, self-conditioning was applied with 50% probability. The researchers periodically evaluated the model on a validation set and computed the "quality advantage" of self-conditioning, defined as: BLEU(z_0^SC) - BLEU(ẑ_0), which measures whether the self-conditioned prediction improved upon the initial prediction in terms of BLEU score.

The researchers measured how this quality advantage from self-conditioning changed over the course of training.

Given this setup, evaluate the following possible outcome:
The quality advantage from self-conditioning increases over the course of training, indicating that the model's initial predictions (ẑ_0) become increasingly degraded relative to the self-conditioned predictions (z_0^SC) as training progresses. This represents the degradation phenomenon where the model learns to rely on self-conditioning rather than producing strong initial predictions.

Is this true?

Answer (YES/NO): NO